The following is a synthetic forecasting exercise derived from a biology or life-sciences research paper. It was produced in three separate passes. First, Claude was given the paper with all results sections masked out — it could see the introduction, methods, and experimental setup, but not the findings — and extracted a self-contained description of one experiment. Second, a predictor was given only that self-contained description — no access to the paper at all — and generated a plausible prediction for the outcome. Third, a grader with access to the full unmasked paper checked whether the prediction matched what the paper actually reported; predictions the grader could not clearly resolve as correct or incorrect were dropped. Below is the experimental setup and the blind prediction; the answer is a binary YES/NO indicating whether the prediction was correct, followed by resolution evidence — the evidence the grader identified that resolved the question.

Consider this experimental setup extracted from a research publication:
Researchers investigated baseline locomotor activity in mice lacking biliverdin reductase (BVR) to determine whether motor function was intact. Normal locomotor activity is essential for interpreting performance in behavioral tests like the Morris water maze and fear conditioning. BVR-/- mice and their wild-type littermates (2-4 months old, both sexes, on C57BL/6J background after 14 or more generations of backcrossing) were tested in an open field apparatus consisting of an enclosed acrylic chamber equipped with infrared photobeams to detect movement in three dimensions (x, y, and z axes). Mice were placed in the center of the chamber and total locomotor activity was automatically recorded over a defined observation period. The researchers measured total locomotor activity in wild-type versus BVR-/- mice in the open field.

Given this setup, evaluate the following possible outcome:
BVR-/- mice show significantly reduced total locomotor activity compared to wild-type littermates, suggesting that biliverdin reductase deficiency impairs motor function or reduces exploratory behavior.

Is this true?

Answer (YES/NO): NO